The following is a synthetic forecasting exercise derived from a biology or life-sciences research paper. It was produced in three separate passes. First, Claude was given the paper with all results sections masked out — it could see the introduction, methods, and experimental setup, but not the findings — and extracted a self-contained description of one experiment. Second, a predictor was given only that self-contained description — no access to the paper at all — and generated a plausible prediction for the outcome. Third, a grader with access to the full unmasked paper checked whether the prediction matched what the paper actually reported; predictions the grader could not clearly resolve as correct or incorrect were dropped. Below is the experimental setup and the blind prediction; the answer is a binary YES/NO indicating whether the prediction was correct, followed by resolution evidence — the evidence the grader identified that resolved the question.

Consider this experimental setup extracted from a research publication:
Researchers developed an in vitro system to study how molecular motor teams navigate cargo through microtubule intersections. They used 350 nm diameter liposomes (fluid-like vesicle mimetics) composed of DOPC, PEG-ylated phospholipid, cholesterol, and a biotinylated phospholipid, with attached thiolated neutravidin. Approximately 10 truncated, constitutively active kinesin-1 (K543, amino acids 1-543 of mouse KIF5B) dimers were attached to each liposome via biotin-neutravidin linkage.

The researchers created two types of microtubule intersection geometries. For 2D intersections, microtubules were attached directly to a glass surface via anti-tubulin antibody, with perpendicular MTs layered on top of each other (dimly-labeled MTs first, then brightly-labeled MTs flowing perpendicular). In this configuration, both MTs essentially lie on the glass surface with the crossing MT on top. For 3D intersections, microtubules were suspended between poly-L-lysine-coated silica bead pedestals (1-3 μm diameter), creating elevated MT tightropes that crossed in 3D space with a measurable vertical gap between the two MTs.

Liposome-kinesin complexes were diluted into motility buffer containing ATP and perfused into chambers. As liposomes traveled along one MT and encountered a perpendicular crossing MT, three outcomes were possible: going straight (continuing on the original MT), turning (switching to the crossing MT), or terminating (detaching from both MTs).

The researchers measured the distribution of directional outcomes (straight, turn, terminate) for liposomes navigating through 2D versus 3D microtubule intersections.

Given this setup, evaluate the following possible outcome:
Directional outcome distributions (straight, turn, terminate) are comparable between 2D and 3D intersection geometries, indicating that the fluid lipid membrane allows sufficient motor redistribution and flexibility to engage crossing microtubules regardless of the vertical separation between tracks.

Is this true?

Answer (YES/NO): NO